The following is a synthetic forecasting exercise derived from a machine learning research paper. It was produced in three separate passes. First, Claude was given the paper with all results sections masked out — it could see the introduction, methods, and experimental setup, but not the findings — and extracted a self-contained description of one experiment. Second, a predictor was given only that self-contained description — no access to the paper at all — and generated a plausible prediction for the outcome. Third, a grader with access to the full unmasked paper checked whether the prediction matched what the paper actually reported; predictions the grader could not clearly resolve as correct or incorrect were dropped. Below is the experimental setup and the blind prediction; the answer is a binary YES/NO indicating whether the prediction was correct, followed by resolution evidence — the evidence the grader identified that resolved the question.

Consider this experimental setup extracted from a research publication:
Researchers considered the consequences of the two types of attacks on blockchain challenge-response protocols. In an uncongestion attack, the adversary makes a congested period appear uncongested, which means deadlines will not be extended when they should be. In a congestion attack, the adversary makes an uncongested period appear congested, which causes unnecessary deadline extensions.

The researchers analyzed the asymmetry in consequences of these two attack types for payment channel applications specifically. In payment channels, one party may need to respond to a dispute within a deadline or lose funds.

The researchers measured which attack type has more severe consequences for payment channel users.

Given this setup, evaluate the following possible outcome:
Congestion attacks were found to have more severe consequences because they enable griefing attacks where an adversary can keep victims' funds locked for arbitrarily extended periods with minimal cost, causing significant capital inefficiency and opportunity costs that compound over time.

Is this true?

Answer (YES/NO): NO